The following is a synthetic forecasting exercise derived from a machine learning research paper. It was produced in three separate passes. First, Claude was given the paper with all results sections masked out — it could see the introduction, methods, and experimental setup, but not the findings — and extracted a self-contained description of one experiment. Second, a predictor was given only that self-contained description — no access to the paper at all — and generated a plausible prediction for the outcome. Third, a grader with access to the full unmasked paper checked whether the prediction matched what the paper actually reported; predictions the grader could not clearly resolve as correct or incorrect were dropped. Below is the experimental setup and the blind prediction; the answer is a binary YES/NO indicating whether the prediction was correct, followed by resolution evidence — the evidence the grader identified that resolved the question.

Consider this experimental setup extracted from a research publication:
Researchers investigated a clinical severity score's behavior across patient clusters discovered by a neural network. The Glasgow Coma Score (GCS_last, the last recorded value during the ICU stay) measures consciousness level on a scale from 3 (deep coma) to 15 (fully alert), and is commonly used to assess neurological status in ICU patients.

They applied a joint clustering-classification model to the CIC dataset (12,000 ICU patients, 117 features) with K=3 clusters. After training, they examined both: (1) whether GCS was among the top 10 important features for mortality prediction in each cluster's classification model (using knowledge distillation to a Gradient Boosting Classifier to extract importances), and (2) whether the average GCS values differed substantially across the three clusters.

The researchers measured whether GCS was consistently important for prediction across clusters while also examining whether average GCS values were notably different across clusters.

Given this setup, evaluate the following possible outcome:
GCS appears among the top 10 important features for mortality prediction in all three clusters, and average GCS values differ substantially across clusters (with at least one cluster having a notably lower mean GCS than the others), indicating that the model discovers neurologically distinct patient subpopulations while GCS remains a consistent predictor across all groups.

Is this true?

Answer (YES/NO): NO